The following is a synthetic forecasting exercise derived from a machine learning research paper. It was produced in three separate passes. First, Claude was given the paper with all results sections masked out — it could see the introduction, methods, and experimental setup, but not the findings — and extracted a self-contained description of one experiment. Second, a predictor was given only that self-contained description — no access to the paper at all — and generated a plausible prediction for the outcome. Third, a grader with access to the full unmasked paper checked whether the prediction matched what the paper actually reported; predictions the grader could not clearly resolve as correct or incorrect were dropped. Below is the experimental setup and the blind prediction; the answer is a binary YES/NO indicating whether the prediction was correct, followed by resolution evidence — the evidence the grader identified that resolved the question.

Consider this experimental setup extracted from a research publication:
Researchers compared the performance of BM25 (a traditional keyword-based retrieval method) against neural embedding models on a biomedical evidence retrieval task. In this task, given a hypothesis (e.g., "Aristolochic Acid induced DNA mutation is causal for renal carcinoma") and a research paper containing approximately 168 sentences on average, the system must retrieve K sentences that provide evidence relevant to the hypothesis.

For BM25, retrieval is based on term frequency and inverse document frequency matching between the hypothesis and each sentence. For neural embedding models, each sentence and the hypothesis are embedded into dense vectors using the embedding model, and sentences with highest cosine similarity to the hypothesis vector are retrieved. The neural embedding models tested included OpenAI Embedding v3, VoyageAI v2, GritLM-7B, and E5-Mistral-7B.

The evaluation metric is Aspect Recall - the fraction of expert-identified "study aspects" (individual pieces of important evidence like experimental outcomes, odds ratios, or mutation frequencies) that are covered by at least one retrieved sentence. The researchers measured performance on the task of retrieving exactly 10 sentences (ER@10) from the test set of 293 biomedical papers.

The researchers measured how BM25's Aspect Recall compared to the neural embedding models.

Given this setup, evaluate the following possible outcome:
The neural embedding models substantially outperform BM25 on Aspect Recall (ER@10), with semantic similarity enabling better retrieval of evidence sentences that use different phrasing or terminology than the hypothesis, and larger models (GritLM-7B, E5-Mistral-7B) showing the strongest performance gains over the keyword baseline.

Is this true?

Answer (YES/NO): NO